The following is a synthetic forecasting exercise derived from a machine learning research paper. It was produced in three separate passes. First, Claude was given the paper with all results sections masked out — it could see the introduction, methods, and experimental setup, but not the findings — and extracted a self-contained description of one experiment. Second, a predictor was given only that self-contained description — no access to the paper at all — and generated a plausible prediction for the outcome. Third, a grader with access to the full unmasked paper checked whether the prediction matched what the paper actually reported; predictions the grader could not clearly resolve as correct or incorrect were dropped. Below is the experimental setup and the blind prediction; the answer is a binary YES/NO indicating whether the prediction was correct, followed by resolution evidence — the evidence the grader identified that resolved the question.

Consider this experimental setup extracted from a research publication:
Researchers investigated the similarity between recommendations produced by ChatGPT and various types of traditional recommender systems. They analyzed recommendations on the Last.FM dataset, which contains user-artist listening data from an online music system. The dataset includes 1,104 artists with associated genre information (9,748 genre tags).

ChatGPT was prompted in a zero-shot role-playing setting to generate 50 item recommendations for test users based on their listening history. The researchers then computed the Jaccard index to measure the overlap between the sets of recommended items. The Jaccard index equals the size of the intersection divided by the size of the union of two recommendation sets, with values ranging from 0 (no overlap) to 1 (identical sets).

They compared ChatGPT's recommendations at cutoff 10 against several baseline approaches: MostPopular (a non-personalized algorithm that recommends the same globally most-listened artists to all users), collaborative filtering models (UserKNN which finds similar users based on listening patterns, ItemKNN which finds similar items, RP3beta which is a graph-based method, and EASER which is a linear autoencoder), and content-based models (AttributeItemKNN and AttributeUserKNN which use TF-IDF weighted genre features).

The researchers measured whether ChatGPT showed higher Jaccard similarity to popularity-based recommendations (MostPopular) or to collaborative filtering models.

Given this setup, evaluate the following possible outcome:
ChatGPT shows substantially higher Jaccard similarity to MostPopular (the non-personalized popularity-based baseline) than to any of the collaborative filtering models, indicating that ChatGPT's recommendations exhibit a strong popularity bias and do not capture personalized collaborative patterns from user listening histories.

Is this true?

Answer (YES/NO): NO